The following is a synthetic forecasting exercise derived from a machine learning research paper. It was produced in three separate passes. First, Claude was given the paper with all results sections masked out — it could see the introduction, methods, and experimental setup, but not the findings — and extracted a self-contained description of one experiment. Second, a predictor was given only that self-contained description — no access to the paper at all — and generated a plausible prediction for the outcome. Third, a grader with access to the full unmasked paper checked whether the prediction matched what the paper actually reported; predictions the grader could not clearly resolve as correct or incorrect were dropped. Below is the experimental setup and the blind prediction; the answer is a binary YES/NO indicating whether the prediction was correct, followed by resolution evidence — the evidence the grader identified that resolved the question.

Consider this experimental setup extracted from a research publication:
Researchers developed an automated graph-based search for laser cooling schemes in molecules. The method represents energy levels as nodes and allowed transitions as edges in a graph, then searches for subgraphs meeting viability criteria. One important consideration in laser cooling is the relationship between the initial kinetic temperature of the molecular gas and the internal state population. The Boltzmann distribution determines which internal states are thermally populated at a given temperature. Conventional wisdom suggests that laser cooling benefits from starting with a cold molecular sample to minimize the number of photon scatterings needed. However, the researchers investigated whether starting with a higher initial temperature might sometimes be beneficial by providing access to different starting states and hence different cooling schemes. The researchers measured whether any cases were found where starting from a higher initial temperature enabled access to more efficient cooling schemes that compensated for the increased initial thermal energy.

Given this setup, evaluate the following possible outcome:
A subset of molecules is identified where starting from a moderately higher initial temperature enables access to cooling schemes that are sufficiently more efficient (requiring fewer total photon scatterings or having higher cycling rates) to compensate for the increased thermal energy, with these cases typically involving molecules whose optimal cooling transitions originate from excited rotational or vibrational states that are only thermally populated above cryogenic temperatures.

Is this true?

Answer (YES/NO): YES